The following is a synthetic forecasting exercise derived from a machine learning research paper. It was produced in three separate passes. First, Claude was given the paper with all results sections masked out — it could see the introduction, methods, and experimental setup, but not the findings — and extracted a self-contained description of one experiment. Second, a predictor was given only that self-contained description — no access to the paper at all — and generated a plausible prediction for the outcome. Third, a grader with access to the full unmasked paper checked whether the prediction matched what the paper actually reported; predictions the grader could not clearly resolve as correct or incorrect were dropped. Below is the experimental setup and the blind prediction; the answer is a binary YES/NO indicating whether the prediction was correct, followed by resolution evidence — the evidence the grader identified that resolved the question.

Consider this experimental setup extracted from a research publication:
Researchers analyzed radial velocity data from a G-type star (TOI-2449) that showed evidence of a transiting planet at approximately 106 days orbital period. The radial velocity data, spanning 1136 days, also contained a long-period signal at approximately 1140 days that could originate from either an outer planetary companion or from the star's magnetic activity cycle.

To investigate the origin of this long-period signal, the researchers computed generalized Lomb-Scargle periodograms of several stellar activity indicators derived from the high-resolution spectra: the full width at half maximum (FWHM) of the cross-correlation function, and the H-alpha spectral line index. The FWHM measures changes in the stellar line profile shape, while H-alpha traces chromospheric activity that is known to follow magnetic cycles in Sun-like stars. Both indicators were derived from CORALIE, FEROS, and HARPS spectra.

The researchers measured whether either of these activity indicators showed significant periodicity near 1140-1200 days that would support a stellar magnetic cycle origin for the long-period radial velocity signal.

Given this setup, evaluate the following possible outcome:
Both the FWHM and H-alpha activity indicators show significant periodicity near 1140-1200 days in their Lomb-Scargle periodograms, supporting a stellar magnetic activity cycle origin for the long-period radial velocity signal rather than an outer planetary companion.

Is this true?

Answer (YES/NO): NO